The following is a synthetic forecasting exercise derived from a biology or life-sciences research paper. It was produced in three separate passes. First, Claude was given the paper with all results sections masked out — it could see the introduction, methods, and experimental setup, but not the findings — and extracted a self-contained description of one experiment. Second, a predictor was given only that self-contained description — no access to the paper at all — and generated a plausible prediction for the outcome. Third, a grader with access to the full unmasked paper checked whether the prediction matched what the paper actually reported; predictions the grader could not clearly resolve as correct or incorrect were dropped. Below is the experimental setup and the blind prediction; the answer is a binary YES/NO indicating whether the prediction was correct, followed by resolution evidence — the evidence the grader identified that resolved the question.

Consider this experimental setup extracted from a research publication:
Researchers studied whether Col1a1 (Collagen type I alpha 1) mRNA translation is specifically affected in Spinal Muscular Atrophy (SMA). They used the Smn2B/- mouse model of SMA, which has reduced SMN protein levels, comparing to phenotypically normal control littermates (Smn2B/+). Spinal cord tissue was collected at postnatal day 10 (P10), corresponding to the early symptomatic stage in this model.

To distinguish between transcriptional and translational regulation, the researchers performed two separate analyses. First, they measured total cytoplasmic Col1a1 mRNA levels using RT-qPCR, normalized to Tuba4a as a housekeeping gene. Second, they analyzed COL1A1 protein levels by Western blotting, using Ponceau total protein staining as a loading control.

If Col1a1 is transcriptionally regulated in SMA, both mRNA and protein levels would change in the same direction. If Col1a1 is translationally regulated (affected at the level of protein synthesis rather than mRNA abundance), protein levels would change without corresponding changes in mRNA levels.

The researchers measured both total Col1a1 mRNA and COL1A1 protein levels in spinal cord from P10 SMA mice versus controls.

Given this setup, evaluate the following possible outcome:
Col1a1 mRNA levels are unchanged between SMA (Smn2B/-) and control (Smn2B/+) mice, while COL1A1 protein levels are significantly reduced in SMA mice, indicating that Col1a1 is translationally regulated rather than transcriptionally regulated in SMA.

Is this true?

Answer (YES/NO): NO